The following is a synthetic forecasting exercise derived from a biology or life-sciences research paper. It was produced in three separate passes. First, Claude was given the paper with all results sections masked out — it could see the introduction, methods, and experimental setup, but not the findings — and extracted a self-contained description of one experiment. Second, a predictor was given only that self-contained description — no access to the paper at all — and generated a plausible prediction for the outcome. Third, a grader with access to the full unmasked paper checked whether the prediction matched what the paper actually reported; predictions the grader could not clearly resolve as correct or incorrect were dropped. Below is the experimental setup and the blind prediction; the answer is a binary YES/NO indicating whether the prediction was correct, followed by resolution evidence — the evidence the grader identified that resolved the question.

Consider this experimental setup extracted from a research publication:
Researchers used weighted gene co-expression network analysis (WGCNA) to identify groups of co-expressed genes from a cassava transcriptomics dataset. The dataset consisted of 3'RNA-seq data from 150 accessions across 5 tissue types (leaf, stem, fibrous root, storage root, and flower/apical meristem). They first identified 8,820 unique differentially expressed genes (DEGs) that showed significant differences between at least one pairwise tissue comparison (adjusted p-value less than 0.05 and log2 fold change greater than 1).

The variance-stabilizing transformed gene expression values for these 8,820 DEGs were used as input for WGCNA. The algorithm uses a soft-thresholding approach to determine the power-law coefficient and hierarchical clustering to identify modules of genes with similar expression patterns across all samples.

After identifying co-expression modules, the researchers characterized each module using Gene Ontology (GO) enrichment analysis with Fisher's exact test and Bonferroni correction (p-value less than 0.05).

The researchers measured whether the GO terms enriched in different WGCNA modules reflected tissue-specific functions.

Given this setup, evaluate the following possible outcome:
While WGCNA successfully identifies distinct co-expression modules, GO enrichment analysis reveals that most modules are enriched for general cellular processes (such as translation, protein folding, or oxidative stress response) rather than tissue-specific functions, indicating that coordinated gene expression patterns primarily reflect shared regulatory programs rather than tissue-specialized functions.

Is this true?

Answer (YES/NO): NO